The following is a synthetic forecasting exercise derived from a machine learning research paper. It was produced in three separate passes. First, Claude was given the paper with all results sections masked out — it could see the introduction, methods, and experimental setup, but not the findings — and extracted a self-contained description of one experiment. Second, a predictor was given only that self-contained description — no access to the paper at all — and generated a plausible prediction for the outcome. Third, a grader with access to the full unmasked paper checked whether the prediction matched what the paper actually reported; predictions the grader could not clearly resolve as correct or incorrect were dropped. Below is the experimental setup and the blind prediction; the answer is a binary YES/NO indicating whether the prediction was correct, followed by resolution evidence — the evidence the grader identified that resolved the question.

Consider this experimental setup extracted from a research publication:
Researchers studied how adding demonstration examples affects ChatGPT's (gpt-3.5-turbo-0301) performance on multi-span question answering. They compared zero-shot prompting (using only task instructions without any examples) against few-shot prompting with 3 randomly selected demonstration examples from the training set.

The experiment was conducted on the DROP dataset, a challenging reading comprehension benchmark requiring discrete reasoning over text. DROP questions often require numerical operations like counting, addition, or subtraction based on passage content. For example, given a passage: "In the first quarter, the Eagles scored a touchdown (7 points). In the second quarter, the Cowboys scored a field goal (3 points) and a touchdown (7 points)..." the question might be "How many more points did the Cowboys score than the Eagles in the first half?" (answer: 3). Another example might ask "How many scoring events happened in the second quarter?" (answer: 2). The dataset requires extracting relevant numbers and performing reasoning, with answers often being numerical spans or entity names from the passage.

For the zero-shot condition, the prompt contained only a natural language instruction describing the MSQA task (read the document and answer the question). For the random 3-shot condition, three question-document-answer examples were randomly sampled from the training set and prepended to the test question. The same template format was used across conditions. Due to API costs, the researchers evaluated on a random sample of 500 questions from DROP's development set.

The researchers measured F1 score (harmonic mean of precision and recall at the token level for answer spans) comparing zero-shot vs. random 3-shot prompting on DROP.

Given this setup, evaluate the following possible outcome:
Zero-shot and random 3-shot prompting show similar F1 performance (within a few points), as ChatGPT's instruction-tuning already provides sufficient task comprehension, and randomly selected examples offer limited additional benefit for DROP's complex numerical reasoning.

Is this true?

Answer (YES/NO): YES